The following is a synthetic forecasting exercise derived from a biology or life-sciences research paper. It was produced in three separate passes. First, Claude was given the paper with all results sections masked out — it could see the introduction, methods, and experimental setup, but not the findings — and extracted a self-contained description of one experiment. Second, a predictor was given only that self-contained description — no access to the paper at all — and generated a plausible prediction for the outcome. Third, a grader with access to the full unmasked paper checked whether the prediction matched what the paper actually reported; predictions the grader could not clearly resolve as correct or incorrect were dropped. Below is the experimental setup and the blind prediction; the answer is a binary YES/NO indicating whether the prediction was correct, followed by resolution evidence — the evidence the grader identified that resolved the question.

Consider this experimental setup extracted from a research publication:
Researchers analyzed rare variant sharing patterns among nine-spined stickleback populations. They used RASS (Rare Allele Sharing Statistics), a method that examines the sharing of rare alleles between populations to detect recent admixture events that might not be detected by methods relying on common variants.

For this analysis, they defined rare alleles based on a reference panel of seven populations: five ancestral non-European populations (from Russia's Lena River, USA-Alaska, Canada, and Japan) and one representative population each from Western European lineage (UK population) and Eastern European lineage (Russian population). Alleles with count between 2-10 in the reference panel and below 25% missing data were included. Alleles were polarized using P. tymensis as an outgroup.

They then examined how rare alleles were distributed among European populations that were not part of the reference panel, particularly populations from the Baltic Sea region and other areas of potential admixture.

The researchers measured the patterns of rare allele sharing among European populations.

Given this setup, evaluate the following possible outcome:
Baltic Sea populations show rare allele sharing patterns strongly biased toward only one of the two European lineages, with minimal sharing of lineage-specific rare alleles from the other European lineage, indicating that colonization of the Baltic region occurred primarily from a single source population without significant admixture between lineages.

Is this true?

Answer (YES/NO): NO